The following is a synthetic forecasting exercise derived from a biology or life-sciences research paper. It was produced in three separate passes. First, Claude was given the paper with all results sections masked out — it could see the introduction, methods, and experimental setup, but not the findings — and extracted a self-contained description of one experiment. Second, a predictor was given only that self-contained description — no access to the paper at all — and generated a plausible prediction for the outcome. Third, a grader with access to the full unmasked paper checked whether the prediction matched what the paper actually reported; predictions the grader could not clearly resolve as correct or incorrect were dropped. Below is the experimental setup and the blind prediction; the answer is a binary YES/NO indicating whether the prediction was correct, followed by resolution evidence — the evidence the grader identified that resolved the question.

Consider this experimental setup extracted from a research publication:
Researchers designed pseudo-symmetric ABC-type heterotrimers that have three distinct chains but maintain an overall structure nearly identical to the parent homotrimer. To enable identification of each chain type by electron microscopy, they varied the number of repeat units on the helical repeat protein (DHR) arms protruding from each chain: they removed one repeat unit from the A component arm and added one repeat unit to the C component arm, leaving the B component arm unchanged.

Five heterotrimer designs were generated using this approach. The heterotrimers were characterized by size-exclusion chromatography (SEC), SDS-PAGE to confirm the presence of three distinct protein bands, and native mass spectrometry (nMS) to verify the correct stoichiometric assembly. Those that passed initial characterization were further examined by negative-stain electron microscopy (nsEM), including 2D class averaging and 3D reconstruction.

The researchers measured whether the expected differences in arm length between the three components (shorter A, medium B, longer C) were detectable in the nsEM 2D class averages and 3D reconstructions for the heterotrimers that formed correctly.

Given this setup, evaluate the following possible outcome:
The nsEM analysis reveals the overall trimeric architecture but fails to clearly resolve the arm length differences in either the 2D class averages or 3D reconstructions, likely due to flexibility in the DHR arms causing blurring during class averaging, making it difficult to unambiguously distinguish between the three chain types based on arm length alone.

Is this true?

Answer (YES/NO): NO